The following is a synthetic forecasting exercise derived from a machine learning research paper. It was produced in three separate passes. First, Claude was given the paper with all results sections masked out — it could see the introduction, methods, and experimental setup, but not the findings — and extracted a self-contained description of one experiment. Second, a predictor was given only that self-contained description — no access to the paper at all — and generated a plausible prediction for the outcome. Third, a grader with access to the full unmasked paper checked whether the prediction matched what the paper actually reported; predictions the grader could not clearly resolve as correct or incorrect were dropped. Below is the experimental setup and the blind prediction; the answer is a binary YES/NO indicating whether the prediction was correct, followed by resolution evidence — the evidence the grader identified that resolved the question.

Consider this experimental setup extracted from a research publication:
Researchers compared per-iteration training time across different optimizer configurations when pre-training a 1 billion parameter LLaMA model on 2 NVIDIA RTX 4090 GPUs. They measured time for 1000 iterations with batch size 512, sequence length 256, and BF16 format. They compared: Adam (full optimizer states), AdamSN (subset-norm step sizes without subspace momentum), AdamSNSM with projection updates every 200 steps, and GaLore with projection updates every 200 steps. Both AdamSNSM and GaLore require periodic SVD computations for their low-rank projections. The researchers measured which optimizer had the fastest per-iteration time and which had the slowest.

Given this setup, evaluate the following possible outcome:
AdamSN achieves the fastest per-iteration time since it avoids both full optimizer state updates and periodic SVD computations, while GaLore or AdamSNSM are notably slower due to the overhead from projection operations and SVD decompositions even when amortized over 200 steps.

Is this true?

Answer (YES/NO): YES